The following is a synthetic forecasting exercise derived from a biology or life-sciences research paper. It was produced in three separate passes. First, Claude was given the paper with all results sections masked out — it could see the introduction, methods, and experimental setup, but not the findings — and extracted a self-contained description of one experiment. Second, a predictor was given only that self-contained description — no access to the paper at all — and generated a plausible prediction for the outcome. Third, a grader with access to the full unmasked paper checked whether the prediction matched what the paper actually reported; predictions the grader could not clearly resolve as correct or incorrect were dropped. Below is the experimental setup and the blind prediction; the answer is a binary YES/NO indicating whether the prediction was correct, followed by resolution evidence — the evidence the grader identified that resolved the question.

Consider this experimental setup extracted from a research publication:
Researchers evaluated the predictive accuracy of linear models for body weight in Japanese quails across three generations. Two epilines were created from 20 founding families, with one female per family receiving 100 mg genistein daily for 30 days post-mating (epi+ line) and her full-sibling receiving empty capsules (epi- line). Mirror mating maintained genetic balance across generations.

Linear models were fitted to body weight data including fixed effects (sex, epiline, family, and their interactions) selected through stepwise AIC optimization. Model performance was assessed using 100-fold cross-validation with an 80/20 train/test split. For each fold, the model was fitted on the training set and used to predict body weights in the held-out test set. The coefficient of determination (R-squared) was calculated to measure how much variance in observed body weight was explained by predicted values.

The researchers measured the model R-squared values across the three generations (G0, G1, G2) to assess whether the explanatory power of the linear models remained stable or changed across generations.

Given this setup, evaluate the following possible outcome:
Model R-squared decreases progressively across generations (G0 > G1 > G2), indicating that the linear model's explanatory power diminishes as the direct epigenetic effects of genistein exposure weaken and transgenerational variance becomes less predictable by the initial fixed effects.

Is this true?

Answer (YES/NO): NO